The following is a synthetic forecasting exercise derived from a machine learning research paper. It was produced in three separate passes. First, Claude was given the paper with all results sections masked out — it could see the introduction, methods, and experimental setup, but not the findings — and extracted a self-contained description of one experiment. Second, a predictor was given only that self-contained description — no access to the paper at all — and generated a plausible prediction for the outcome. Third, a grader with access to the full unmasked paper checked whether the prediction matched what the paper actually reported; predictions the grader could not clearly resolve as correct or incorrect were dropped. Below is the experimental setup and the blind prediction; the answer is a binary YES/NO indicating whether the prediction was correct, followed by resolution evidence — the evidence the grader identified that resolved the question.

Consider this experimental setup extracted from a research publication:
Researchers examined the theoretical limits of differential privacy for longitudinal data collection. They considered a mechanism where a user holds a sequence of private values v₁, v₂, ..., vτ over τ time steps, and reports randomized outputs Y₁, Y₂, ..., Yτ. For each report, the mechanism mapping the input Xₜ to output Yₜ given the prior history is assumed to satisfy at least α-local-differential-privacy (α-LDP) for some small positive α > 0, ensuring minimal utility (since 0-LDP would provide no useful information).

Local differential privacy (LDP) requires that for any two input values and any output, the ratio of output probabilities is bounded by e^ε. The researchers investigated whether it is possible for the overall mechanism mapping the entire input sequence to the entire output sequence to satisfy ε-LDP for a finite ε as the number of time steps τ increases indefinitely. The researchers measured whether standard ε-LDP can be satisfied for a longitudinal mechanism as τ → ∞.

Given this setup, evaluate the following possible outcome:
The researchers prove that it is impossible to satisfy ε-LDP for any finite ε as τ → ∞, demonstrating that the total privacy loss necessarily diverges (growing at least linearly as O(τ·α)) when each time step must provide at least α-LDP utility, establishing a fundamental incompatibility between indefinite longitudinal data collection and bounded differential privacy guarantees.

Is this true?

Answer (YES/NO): YES